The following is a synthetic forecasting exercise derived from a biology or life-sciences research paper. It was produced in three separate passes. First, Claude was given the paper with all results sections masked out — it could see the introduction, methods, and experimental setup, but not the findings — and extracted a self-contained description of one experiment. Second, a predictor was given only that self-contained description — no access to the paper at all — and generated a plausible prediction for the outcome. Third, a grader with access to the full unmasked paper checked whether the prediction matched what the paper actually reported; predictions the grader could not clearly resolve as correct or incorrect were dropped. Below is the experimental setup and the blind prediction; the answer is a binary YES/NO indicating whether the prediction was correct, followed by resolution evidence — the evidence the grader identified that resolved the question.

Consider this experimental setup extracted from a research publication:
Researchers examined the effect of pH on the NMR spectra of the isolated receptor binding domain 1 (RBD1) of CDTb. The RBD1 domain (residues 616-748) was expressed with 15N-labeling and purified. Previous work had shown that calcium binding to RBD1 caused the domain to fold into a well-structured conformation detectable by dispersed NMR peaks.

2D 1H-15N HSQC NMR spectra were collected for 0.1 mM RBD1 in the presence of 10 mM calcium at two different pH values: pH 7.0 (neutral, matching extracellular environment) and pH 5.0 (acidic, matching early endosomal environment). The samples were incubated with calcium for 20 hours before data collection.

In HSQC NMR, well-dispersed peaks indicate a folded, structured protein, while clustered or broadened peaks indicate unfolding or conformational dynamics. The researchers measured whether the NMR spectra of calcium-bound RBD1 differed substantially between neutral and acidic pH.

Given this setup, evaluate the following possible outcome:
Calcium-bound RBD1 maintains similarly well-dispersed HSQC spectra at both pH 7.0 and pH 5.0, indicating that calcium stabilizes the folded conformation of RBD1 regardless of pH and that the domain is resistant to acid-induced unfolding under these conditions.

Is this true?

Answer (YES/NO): YES